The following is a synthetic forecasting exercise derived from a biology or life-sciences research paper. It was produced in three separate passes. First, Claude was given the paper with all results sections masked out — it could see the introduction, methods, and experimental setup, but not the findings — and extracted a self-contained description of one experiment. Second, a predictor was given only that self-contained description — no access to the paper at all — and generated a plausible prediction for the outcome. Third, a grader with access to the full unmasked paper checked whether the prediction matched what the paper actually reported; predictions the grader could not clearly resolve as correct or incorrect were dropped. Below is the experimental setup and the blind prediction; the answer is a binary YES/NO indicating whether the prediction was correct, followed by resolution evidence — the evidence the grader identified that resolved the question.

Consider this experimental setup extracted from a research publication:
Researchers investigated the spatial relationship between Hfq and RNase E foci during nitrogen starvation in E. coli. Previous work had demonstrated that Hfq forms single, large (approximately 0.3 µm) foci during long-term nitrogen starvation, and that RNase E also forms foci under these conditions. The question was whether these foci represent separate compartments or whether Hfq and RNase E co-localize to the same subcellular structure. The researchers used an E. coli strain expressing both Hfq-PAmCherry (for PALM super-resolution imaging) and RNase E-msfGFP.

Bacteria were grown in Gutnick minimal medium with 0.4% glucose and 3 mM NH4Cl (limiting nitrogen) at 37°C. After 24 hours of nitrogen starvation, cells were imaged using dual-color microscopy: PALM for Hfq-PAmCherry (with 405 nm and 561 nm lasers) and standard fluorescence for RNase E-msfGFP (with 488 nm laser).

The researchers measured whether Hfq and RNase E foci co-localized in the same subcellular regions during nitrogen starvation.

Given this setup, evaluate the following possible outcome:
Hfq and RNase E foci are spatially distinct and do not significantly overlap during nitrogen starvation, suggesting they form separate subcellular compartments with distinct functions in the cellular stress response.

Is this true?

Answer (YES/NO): NO